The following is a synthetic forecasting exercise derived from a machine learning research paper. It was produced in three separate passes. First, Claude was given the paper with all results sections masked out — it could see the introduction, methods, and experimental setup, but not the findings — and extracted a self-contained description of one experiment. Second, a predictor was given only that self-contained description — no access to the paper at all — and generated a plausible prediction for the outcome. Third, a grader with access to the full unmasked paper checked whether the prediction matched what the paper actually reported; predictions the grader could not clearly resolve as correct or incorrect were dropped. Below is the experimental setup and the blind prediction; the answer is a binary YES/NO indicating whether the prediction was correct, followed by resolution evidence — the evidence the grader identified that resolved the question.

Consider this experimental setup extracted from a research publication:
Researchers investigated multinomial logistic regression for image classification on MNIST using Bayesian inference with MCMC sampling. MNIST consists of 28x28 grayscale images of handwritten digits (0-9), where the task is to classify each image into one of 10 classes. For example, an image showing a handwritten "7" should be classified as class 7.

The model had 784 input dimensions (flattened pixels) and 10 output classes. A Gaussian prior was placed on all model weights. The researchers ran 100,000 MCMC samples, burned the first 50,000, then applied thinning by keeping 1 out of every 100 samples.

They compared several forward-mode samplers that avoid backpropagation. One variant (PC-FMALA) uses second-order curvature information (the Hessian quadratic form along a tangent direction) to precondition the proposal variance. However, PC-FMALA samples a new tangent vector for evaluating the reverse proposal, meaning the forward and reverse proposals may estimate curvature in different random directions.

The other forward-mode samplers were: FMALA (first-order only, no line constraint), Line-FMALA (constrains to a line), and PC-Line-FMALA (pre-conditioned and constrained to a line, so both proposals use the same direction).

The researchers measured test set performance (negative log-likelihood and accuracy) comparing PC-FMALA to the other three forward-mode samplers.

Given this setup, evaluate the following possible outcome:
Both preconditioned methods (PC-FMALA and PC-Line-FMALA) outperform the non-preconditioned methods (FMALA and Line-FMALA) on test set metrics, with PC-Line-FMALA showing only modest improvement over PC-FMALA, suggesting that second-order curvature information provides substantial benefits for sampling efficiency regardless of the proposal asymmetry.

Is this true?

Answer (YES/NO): NO